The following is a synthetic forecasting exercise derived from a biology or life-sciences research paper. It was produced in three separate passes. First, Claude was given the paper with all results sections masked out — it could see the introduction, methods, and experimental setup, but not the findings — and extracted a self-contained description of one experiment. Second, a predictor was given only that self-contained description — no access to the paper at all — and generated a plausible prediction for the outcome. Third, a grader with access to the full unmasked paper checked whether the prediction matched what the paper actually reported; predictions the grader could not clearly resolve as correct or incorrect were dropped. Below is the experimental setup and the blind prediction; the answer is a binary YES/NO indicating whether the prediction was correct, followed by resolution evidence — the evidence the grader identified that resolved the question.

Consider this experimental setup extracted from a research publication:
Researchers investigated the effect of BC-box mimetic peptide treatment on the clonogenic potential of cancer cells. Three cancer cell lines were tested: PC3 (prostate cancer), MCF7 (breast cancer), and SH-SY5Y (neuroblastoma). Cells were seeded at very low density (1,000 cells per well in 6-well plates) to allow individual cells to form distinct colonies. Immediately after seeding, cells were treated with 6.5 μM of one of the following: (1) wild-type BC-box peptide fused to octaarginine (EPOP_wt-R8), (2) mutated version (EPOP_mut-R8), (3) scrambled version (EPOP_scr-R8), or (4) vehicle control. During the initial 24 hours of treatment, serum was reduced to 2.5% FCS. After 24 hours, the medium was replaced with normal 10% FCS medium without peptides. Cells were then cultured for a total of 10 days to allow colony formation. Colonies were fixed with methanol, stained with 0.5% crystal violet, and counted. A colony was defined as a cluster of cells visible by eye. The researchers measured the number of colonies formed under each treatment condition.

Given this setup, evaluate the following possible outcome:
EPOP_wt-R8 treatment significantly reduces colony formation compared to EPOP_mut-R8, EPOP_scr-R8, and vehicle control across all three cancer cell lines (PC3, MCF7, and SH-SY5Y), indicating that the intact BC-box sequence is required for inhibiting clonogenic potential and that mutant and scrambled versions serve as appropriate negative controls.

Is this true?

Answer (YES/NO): NO